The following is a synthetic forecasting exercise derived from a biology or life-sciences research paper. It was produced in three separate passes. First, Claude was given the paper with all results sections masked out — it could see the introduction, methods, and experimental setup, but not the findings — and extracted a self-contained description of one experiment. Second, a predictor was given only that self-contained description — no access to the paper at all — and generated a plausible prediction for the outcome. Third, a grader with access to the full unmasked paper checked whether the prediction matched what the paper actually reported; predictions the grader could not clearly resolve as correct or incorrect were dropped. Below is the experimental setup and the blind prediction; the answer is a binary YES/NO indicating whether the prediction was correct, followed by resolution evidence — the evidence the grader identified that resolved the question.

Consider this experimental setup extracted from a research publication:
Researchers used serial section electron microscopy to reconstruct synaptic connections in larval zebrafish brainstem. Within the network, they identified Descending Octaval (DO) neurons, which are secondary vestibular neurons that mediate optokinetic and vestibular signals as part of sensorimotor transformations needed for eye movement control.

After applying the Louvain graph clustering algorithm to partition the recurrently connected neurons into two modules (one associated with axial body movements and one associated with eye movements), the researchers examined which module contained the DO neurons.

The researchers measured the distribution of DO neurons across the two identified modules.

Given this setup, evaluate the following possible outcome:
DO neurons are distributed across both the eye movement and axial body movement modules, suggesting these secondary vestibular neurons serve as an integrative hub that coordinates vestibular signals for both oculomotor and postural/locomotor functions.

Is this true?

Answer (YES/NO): NO